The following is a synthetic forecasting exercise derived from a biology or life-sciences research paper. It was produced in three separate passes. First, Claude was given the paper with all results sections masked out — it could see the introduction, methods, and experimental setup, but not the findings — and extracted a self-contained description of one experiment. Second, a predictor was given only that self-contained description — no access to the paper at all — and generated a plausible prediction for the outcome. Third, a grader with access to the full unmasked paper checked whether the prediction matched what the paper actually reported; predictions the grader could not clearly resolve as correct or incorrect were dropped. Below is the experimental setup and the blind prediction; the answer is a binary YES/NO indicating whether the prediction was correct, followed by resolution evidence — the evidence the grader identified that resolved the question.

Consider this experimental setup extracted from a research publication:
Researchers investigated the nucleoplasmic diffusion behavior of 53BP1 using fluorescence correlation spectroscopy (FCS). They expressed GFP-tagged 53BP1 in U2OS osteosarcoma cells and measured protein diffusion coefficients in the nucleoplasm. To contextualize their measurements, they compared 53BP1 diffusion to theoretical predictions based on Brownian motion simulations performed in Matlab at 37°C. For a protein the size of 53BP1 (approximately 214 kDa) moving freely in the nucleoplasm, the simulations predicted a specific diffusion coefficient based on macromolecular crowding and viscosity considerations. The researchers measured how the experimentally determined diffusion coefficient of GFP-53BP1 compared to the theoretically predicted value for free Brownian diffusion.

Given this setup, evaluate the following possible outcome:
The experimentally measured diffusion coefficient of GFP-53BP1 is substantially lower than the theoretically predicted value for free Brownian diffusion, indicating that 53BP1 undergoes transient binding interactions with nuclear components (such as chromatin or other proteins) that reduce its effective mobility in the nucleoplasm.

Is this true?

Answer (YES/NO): YES